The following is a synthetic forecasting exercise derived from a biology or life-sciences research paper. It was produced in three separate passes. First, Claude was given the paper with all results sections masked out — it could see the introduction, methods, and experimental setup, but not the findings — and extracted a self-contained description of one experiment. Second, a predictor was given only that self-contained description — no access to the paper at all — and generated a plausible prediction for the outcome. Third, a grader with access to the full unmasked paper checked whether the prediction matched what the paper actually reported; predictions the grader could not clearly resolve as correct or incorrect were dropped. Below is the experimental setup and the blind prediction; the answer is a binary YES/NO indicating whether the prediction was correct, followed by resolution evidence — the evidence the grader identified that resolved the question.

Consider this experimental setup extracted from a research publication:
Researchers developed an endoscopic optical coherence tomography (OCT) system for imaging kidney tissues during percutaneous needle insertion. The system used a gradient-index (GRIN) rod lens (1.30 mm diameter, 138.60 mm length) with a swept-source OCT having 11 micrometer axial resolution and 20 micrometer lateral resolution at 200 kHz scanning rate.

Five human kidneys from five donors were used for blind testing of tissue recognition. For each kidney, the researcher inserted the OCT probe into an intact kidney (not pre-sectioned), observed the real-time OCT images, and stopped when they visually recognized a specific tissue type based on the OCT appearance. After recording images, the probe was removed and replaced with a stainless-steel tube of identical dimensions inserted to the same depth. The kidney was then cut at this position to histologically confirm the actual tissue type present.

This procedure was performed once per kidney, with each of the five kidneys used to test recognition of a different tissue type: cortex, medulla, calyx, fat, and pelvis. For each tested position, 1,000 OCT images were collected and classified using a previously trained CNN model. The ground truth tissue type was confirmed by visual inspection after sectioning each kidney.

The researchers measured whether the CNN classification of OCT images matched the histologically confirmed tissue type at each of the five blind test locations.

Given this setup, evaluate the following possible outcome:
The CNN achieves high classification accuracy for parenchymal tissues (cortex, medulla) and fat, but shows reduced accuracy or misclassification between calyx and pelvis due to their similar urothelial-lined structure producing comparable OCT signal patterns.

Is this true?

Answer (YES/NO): NO